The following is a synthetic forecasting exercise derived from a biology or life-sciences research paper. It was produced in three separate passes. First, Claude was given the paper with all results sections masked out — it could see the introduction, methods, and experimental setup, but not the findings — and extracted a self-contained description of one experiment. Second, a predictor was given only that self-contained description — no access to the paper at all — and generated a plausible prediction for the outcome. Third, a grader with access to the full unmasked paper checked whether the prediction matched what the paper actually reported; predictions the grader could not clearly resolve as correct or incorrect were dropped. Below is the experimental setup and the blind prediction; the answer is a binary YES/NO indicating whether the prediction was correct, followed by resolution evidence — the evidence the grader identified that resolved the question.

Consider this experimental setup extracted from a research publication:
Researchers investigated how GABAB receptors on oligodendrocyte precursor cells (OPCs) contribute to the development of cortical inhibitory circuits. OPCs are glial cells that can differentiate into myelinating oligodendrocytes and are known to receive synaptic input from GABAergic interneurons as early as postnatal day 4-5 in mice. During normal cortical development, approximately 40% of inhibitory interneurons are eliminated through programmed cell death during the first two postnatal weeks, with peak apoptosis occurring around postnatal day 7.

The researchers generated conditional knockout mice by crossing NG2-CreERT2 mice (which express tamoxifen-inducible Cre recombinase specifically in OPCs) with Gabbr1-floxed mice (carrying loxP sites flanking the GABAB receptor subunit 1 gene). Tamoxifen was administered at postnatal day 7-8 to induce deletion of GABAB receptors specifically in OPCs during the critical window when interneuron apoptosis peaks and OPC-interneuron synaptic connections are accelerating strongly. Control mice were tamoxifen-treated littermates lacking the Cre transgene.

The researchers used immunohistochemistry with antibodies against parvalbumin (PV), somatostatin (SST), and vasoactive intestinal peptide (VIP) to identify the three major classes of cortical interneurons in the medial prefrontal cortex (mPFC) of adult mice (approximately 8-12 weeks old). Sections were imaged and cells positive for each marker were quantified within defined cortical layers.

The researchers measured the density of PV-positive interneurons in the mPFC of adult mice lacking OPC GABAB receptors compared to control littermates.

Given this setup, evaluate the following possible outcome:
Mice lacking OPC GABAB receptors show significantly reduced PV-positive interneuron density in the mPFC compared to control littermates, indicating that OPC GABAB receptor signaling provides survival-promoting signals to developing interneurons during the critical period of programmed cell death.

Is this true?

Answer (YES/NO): NO